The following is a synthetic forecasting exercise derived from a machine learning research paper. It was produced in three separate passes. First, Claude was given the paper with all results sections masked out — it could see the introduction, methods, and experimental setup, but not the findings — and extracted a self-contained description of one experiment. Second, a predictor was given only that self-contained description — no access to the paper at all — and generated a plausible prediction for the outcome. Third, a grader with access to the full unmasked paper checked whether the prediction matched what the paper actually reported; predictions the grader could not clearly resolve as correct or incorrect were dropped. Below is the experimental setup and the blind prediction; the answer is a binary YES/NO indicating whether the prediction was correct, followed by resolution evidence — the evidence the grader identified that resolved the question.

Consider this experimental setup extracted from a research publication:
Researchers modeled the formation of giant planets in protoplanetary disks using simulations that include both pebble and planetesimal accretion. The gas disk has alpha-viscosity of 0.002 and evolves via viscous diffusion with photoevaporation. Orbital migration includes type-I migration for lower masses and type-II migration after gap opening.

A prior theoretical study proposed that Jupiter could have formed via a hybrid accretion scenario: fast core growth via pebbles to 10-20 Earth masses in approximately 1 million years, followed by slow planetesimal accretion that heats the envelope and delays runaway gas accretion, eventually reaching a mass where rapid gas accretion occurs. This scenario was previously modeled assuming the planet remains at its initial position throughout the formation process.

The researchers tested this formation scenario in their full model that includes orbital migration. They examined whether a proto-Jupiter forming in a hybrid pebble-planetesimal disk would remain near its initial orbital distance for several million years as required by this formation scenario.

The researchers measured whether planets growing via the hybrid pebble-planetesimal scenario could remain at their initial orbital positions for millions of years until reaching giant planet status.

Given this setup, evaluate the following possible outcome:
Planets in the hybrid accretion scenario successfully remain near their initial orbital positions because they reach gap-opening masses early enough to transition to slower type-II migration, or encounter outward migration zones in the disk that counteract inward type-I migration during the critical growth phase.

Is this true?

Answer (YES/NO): NO